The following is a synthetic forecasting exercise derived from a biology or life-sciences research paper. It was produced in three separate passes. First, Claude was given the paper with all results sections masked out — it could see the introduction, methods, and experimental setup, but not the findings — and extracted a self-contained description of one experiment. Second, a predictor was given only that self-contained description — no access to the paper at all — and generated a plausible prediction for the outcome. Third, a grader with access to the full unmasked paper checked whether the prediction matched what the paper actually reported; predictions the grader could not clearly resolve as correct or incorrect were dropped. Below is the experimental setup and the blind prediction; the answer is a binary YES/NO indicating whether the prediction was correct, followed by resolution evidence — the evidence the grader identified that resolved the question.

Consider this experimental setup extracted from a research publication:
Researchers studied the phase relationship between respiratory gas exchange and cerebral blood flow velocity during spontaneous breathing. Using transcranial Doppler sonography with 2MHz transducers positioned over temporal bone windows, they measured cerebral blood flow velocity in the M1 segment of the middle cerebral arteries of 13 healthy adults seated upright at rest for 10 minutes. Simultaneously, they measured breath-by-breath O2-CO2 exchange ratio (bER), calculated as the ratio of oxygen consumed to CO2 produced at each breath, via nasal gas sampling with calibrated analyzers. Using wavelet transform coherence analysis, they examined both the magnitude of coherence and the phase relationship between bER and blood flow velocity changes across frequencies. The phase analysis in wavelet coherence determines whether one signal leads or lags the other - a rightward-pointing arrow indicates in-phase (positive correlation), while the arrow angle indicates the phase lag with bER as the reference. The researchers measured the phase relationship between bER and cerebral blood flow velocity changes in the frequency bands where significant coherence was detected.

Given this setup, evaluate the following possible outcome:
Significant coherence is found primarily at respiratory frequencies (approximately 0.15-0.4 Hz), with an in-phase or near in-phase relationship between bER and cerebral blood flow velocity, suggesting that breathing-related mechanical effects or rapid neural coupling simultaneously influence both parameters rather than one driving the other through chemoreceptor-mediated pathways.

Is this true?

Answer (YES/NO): NO